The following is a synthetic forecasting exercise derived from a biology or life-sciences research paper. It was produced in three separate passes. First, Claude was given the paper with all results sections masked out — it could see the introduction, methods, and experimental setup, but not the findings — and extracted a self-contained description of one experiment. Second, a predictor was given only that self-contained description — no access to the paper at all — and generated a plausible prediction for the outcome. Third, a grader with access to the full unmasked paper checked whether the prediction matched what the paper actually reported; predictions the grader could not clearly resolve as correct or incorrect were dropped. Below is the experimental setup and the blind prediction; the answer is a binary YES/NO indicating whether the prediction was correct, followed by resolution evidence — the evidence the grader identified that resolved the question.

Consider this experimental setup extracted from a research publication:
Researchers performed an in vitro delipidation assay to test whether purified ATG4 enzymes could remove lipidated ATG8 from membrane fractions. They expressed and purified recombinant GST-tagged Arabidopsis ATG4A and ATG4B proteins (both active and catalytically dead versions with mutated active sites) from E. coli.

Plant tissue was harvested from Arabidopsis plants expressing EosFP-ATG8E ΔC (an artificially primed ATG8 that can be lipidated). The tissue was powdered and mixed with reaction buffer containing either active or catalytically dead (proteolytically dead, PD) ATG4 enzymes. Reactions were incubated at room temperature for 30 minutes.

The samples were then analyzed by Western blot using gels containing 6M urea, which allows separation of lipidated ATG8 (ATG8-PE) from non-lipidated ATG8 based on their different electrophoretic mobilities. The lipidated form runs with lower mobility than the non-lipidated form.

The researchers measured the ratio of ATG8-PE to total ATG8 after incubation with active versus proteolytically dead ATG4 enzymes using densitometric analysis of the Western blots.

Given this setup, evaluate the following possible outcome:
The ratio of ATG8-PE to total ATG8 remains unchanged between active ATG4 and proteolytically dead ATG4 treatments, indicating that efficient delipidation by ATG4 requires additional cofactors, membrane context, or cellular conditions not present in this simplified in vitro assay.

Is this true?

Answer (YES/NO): NO